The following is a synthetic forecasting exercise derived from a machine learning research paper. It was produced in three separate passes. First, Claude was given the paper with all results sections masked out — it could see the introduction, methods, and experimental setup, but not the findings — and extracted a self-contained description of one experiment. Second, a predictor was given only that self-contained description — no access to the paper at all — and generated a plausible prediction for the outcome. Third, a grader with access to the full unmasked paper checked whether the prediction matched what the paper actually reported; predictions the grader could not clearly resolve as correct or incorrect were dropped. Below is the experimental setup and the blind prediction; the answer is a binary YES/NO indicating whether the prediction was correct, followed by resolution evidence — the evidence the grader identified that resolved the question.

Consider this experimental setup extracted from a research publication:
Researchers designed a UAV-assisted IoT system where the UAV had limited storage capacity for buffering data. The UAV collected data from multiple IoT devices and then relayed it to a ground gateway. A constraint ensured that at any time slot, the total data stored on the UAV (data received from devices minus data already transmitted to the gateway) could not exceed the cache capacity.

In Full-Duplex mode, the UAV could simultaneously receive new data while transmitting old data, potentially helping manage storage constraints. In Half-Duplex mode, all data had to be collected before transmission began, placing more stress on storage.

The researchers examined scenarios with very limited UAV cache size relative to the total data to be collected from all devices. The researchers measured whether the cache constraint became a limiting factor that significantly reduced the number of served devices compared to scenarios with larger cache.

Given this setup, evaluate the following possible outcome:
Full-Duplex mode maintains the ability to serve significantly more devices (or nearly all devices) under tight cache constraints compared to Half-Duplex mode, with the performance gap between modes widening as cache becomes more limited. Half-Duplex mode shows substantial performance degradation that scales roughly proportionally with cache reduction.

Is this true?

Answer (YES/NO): YES